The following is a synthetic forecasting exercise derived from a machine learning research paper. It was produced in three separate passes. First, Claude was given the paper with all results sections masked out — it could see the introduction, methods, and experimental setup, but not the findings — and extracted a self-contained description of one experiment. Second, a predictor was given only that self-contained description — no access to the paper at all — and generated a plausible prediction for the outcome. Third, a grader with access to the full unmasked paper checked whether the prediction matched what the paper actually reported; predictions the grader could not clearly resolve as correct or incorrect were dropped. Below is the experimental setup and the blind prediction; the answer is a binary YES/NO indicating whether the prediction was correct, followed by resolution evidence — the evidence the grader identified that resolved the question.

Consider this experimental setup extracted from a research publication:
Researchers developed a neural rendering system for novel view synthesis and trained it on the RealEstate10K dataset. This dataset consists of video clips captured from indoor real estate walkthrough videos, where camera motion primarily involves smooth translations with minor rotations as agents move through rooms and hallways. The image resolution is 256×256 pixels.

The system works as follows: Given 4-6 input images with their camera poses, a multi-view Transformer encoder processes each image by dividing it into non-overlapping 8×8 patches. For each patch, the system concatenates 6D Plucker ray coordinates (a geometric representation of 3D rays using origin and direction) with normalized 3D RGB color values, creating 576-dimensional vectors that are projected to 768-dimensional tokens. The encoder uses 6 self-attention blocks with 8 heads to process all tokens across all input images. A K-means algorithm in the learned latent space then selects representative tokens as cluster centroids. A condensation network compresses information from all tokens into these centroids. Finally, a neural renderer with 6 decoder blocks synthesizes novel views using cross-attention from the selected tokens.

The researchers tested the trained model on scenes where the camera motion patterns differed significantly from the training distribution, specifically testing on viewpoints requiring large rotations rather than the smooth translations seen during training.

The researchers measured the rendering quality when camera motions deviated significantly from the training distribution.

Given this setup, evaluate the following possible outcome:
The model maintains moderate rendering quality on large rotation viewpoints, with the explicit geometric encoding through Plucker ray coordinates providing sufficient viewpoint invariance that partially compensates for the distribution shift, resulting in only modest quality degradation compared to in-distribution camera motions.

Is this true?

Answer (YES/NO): NO